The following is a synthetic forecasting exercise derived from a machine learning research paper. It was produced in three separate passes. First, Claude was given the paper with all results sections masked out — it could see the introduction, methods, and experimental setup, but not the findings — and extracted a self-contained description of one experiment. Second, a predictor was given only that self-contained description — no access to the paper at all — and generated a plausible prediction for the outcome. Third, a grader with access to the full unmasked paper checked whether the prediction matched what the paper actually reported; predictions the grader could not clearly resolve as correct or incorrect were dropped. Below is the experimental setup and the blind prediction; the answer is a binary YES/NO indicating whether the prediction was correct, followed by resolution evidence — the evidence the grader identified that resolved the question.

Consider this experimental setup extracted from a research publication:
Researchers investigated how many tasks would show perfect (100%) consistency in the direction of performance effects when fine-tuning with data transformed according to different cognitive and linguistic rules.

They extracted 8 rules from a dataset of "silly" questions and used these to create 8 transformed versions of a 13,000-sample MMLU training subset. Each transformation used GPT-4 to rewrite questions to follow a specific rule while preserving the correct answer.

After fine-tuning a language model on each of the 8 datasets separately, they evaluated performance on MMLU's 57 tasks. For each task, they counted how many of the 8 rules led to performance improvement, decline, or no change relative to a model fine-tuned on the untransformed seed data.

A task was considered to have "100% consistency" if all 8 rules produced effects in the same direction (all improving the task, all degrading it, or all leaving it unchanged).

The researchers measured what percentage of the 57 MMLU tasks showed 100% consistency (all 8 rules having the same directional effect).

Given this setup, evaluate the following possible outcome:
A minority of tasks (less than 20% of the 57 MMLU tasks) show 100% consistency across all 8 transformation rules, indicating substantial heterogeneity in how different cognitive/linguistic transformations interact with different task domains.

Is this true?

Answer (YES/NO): NO